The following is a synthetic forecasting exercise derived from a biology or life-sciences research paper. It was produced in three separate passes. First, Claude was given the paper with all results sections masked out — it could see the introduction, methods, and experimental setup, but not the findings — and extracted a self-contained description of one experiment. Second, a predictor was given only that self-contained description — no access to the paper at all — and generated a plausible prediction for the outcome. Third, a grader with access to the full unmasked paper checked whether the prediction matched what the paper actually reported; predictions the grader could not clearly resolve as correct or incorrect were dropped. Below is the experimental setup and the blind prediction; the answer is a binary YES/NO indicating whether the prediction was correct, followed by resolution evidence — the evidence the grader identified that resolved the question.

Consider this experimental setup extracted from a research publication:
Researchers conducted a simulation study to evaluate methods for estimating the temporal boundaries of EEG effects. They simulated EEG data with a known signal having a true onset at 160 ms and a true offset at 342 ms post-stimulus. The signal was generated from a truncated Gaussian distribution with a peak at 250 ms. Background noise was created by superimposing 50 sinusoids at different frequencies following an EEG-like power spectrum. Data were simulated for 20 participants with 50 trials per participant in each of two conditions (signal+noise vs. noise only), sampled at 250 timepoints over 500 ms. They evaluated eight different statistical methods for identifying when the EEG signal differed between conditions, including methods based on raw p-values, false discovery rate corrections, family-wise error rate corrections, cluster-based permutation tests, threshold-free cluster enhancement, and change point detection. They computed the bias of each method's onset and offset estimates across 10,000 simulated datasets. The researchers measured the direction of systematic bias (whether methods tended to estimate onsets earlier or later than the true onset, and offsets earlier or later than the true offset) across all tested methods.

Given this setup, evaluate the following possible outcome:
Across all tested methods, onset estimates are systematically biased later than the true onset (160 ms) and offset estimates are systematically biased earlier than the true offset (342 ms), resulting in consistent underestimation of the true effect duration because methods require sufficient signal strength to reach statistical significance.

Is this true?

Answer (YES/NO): YES